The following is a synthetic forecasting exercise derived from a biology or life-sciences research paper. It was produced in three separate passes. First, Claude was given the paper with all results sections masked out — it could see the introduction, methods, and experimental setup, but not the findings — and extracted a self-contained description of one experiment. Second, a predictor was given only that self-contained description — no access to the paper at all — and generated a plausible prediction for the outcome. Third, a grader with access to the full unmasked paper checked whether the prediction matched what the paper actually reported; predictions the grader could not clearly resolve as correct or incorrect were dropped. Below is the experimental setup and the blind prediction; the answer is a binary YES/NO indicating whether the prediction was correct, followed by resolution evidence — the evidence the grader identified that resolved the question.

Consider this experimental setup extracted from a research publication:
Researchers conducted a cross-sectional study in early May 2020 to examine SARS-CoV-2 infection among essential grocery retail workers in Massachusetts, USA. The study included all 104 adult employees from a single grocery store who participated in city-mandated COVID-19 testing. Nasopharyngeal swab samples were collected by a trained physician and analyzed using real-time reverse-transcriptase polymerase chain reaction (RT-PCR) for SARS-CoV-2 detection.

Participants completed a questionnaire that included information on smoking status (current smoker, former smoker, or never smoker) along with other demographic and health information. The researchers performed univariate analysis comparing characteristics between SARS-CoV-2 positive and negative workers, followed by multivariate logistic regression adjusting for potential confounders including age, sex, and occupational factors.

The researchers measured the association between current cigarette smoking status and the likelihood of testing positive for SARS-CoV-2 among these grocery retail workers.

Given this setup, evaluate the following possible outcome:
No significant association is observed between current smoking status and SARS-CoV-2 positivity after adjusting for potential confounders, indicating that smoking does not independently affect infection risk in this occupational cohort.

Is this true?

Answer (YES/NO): NO